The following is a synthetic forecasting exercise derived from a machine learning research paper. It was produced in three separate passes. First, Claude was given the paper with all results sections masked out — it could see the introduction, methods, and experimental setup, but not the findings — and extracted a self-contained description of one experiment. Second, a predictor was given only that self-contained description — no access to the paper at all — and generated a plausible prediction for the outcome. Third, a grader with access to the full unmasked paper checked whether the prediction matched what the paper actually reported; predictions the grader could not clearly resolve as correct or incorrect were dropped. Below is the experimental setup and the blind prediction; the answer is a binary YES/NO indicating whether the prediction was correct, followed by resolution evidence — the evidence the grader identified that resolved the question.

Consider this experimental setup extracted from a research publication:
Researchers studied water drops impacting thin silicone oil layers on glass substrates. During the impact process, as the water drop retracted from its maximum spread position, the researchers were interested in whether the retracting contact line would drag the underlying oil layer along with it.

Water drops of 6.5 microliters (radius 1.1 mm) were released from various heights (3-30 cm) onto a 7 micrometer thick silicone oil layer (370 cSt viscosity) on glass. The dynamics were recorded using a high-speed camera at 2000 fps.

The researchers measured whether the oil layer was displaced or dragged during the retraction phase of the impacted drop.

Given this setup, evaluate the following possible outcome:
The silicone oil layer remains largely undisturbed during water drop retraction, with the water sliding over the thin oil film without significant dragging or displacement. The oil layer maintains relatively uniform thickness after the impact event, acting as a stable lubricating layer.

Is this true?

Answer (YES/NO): NO